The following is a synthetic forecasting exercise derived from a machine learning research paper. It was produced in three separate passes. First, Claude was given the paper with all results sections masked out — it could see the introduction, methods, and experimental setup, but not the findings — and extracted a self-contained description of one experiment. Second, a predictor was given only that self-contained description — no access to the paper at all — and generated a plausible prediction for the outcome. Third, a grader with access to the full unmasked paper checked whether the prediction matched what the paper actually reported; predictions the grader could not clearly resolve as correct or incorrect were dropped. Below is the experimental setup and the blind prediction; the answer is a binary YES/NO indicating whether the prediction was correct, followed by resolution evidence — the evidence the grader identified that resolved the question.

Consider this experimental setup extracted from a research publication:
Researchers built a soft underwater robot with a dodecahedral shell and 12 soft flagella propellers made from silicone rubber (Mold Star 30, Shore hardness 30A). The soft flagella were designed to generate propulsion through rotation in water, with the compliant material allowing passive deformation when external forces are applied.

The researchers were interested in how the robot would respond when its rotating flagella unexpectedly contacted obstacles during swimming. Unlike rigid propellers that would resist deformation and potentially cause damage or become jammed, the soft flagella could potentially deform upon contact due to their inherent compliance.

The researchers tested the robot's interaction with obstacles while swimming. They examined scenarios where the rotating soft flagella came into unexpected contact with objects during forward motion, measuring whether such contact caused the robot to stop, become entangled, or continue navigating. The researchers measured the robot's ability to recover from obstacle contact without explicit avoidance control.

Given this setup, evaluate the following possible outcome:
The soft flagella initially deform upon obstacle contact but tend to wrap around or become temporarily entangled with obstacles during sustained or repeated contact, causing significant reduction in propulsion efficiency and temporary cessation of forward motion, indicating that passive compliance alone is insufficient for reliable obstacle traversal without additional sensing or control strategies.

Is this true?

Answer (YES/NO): NO